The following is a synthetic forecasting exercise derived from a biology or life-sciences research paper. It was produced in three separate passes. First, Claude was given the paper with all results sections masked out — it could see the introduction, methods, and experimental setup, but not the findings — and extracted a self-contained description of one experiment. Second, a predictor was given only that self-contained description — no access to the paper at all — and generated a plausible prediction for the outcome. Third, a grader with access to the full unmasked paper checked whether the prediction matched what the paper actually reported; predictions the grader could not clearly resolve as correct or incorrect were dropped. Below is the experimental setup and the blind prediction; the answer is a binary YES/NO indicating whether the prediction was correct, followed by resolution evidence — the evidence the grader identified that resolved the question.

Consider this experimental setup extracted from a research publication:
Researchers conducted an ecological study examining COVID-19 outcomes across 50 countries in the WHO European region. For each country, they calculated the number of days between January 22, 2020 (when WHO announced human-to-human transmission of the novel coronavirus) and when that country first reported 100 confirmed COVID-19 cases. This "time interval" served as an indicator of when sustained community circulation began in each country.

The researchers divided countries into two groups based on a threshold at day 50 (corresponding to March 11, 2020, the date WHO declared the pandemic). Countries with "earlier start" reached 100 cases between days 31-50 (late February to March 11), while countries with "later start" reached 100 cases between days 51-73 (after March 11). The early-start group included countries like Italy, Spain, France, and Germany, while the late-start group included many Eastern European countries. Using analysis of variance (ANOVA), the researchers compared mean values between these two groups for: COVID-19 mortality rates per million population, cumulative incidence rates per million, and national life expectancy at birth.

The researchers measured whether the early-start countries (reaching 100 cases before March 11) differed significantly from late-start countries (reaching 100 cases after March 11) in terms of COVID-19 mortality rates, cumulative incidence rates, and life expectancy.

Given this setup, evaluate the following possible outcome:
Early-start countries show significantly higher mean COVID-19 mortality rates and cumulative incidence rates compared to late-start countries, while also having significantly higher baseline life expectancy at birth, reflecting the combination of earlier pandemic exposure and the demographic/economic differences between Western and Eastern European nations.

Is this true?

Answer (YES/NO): YES